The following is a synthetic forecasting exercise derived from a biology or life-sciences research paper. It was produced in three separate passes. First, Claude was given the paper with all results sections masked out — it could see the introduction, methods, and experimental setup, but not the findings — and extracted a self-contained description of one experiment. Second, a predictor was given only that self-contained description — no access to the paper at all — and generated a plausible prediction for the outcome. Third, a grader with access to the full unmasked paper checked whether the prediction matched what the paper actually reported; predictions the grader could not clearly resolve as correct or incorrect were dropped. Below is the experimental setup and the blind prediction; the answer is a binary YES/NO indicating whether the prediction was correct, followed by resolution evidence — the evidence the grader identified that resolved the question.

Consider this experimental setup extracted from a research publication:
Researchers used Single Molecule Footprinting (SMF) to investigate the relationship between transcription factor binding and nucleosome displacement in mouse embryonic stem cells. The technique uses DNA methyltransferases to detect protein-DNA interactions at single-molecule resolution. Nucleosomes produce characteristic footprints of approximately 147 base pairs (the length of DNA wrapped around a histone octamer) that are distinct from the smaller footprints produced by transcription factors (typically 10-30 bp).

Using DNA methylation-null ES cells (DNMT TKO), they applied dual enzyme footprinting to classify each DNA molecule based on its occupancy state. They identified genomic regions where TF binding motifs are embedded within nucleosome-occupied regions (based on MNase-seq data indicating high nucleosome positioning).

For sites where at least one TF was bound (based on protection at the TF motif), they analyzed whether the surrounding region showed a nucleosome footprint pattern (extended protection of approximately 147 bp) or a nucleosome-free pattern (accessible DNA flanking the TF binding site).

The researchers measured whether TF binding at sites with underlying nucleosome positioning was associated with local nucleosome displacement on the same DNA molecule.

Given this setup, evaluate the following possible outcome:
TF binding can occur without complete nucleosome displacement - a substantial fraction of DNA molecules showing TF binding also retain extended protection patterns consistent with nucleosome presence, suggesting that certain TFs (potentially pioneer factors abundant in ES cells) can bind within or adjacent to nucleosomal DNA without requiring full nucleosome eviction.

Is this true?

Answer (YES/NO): NO